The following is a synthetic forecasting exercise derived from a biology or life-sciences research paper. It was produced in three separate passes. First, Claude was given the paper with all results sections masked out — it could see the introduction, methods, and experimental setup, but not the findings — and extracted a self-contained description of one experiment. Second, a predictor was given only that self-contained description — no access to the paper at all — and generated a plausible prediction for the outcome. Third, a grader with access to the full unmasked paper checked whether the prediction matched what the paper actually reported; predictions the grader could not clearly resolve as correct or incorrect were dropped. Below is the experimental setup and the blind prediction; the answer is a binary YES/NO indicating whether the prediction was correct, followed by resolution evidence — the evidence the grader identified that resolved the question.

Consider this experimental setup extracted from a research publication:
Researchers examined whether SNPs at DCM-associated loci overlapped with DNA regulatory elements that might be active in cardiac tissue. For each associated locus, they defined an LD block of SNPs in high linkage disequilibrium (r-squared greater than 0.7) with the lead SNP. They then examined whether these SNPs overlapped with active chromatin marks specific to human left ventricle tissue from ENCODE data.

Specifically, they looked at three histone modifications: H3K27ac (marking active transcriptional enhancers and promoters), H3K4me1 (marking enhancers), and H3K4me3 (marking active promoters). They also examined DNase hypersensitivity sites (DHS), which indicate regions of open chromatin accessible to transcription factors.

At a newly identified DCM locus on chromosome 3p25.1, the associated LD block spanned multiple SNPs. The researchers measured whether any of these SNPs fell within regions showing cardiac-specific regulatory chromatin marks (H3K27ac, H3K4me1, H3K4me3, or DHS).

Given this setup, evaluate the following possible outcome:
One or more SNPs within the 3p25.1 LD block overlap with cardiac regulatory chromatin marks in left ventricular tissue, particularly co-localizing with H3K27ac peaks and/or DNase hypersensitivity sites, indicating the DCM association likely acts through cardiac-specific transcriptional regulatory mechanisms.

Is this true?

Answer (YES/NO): YES